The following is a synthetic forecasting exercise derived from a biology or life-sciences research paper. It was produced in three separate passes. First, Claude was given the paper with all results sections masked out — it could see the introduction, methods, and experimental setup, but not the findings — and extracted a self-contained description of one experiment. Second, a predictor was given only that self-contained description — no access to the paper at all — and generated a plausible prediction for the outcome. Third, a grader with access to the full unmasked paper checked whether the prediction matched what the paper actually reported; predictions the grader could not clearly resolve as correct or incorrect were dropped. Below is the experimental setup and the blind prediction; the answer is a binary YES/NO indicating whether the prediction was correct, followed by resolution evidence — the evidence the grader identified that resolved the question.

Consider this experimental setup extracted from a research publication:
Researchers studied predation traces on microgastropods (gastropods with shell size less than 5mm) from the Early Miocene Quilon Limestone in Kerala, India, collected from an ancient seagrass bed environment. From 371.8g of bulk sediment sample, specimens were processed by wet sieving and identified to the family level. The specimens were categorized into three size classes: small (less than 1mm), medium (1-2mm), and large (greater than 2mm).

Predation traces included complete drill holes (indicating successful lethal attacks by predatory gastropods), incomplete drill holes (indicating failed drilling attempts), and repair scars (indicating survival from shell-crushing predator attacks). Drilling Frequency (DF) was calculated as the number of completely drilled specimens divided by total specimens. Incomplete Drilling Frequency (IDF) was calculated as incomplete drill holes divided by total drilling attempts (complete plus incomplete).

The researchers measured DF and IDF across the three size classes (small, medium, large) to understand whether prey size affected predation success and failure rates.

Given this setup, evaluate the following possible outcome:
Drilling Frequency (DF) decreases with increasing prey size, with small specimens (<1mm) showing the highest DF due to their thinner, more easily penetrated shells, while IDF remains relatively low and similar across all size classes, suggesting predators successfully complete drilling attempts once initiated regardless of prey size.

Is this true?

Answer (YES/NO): NO